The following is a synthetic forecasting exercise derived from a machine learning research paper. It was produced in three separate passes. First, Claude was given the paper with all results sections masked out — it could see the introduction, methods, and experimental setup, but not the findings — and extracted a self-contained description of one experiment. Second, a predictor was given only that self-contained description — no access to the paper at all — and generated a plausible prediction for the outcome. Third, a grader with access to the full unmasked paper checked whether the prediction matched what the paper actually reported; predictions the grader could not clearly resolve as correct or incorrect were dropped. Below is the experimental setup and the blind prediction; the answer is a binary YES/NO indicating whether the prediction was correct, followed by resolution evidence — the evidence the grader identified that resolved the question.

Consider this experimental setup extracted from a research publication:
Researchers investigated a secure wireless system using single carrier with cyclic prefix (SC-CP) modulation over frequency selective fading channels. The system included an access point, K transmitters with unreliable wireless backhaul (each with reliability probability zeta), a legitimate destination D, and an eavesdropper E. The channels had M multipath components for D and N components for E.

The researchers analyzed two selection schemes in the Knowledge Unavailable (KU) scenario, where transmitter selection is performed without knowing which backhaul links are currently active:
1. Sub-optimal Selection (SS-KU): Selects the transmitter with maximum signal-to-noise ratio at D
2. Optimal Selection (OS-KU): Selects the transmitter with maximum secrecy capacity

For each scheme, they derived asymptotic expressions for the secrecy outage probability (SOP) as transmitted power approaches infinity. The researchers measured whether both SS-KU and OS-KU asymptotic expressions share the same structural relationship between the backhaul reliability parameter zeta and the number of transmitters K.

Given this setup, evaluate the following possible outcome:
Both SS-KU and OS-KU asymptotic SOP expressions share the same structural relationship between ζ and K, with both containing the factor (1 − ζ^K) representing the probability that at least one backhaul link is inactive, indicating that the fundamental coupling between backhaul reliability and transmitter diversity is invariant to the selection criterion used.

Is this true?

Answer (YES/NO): NO